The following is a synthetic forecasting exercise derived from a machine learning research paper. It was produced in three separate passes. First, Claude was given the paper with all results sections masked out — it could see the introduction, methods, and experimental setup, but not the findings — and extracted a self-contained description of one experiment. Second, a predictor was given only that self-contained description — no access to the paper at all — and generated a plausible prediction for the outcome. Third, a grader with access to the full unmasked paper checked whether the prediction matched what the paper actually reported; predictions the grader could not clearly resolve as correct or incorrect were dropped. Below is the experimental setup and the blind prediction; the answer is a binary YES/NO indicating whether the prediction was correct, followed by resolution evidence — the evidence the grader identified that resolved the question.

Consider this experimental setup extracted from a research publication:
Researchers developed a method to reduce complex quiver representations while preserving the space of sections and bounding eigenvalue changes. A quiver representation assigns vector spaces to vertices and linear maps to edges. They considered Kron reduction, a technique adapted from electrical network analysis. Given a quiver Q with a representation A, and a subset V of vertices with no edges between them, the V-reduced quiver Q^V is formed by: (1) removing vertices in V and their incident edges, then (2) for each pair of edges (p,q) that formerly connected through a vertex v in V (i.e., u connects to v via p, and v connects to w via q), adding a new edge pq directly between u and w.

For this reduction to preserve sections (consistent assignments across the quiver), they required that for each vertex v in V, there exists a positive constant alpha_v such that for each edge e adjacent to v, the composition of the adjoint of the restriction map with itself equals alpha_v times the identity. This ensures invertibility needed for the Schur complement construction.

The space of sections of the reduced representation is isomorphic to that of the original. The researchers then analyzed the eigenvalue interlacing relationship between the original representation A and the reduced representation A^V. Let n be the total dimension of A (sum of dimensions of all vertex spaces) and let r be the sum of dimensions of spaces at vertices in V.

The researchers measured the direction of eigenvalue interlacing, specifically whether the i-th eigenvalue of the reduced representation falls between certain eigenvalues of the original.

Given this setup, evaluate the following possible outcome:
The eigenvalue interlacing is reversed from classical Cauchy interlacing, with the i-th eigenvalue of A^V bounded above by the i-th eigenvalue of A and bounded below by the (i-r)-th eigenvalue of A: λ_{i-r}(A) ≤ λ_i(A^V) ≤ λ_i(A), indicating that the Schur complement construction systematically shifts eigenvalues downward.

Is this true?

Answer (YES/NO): NO